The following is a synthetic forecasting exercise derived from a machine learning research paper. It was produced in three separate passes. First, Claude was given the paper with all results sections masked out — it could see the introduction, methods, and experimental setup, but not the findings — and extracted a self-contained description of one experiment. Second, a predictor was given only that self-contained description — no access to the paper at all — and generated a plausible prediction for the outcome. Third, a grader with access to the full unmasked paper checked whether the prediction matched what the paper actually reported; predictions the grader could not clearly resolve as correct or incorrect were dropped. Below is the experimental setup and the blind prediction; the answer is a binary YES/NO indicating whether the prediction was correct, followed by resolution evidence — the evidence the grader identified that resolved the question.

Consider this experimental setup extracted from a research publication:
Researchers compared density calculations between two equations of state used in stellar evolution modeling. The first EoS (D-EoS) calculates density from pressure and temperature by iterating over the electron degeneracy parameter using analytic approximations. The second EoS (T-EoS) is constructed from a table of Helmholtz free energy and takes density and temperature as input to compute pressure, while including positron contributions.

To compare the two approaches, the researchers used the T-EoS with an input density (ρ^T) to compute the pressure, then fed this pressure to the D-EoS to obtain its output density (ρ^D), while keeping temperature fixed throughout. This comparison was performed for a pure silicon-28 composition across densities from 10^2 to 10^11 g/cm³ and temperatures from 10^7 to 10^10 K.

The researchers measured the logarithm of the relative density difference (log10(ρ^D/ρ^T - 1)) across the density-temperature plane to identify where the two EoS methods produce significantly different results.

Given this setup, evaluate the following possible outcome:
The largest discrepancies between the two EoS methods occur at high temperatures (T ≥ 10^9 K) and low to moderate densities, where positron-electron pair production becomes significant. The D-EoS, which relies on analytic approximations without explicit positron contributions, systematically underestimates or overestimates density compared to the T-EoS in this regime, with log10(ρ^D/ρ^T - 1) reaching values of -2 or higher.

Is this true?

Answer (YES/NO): YES